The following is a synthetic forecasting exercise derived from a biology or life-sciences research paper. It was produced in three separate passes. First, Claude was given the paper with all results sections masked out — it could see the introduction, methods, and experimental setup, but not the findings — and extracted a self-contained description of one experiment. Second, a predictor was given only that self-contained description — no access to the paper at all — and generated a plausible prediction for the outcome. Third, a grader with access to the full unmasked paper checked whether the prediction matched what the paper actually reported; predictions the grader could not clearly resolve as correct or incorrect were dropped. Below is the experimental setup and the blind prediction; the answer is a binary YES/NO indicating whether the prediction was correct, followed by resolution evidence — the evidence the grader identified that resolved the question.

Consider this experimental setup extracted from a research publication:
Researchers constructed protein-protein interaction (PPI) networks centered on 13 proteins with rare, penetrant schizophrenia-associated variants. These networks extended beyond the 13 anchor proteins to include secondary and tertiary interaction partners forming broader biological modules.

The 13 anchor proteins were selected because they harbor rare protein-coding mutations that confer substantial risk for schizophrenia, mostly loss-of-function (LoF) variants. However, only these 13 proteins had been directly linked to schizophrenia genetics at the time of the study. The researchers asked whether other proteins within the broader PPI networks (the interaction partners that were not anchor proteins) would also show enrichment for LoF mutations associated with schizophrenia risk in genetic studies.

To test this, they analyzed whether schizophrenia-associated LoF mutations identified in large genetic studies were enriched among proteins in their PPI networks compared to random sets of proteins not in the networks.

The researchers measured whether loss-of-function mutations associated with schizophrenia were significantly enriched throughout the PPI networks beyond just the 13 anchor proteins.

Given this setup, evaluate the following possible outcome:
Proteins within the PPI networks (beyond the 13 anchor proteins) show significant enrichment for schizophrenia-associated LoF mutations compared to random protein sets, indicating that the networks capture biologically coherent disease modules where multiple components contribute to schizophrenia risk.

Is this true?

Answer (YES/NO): YES